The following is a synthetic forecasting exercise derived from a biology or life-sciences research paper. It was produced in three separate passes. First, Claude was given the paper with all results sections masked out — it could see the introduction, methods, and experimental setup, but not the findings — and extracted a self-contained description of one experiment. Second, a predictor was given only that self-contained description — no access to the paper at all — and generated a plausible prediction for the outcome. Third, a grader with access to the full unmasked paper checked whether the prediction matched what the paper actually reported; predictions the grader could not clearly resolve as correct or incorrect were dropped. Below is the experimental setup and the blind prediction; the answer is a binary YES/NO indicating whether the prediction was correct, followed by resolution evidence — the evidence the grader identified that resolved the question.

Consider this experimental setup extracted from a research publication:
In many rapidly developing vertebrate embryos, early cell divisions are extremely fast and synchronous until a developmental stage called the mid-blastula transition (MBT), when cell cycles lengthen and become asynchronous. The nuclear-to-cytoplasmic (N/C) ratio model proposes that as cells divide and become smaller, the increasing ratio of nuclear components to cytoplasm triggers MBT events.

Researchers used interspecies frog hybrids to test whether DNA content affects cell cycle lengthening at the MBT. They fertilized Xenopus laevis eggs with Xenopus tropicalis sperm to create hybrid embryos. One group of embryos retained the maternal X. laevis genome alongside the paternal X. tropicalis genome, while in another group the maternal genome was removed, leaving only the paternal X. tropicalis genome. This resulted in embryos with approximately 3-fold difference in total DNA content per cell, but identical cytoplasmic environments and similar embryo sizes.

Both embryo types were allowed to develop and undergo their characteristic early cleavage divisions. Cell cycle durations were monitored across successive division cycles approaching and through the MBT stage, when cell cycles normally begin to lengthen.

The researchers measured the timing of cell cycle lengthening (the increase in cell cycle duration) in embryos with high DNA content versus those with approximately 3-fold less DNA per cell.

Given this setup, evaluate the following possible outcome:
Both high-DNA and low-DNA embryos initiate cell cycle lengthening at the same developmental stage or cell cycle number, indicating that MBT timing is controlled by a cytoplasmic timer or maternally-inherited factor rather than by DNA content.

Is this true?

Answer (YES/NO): NO